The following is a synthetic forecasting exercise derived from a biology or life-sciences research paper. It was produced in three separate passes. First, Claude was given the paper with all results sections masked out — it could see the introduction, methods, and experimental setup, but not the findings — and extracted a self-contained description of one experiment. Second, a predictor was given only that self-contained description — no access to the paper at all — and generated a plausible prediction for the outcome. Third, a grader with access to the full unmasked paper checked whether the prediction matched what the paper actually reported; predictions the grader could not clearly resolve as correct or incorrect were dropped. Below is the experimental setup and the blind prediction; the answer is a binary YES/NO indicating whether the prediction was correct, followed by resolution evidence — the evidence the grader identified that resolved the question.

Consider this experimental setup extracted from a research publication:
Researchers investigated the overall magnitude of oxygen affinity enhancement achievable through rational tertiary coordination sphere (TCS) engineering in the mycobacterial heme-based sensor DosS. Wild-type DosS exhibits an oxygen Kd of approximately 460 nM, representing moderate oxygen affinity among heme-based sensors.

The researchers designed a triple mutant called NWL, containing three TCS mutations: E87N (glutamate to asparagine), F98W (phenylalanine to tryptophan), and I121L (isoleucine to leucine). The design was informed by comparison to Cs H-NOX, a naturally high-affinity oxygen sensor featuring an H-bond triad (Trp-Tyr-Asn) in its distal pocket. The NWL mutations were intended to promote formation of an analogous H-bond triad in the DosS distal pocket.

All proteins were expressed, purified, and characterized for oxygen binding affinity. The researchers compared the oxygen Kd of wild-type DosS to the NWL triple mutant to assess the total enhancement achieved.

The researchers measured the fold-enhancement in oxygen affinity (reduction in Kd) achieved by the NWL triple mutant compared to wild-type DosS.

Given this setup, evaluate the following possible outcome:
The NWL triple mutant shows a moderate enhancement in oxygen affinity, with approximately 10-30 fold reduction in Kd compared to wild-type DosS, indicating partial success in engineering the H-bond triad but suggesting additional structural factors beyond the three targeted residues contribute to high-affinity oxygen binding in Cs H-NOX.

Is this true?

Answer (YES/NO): NO